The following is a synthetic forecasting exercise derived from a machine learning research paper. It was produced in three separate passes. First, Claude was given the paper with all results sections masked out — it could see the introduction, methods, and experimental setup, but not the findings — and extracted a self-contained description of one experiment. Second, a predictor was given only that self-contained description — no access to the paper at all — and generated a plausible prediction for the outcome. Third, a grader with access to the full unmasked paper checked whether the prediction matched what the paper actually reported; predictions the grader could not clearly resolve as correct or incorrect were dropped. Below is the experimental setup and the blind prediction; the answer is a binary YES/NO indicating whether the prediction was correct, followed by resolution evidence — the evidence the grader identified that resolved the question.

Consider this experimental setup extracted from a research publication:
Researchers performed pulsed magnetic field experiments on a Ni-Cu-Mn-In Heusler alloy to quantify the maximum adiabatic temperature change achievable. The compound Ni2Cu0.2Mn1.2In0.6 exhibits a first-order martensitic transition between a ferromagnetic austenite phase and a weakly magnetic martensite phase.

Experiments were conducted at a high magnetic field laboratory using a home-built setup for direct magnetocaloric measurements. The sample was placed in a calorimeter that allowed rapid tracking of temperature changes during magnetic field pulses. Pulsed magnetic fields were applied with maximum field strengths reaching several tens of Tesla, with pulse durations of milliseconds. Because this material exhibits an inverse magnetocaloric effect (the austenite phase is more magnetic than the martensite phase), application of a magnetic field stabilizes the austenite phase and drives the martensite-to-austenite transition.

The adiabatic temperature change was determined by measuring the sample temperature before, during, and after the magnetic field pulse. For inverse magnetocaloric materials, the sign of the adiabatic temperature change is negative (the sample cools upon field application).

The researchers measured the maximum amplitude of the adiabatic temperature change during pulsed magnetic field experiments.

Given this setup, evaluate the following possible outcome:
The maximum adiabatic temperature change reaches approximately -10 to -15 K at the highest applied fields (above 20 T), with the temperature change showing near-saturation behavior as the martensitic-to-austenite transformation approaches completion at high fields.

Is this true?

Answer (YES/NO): YES